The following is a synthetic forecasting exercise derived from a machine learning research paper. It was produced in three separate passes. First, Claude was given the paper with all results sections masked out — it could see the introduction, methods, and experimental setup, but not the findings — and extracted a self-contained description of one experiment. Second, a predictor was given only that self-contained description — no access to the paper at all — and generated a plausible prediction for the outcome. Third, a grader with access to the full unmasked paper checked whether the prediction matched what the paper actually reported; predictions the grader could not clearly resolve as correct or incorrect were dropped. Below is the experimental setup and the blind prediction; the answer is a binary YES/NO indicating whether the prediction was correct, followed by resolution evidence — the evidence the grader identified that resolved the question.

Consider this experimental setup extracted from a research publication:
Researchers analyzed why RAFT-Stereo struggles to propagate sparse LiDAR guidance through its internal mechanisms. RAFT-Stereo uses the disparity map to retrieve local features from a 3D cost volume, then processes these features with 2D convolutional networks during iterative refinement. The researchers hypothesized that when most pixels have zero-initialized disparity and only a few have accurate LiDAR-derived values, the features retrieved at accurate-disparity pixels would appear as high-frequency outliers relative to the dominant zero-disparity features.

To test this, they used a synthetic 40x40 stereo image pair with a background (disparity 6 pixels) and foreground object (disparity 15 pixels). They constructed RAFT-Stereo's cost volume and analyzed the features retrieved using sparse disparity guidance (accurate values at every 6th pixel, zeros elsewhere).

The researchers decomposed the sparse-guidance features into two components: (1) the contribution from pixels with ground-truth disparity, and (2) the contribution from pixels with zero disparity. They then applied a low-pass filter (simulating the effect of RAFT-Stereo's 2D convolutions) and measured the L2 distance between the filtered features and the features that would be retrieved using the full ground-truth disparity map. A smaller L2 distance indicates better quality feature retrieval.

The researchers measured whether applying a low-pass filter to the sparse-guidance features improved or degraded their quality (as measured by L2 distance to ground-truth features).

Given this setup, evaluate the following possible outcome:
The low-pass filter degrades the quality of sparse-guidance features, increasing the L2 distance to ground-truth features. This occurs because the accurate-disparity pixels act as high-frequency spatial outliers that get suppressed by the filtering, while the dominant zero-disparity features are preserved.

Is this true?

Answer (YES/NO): YES